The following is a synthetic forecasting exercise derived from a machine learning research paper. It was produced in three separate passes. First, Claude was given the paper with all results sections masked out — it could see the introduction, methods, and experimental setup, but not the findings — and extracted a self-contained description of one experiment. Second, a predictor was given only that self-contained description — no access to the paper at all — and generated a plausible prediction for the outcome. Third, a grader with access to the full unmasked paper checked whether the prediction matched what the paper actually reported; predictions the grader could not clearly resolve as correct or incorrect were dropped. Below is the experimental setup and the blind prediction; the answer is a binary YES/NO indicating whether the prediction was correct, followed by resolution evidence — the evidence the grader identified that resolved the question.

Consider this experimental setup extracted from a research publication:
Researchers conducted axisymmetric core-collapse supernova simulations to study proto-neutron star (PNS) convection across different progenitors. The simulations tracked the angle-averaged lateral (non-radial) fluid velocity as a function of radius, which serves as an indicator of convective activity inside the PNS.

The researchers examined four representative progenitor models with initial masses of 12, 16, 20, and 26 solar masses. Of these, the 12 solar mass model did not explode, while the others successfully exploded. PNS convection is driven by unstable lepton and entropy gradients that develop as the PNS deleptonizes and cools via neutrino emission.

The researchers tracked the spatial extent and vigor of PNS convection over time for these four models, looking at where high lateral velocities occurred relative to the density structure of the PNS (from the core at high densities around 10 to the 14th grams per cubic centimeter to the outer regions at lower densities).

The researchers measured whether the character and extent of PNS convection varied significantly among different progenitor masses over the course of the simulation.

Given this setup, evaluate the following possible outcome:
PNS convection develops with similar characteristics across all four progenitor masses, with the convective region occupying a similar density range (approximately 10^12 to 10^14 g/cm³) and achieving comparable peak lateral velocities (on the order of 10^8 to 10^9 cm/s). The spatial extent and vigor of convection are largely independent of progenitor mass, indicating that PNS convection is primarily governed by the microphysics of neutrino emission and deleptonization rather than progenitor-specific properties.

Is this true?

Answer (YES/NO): NO